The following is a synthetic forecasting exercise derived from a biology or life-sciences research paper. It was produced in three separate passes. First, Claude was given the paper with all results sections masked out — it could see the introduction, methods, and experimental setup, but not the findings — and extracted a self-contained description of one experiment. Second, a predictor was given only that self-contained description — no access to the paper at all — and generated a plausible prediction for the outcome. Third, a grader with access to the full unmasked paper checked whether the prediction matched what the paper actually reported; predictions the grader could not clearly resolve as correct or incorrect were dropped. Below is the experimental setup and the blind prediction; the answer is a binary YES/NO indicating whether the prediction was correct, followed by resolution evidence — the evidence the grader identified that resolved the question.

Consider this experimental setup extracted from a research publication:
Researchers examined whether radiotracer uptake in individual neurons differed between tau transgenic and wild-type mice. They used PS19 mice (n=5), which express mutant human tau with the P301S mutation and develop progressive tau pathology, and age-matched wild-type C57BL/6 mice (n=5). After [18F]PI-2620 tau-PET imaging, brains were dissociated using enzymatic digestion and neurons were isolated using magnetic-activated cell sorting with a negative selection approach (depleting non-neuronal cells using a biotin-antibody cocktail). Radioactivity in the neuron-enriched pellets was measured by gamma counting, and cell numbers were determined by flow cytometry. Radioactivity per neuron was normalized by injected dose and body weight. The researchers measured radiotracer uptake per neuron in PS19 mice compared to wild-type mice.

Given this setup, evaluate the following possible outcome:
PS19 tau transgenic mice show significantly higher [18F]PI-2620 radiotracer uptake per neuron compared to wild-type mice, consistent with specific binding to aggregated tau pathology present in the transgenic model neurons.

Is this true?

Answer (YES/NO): YES